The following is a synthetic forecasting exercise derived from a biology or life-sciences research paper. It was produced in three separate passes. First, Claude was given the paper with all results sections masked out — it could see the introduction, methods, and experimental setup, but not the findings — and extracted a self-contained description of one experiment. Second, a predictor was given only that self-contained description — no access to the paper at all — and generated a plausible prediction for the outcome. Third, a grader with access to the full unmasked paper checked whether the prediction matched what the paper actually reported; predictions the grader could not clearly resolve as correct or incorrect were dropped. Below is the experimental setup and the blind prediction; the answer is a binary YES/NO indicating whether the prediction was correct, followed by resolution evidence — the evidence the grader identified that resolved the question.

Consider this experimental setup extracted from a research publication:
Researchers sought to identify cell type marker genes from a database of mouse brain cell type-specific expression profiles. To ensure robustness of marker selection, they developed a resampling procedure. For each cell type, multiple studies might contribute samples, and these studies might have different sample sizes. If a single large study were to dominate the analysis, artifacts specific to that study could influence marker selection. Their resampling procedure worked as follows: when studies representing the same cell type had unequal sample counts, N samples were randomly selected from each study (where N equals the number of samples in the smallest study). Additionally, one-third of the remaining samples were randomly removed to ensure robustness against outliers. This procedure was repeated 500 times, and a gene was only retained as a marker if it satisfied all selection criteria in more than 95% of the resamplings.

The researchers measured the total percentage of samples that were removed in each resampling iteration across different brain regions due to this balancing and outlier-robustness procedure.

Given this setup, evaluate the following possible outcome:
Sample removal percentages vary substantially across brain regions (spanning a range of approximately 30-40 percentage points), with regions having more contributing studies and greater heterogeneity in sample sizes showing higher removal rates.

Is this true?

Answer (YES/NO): NO